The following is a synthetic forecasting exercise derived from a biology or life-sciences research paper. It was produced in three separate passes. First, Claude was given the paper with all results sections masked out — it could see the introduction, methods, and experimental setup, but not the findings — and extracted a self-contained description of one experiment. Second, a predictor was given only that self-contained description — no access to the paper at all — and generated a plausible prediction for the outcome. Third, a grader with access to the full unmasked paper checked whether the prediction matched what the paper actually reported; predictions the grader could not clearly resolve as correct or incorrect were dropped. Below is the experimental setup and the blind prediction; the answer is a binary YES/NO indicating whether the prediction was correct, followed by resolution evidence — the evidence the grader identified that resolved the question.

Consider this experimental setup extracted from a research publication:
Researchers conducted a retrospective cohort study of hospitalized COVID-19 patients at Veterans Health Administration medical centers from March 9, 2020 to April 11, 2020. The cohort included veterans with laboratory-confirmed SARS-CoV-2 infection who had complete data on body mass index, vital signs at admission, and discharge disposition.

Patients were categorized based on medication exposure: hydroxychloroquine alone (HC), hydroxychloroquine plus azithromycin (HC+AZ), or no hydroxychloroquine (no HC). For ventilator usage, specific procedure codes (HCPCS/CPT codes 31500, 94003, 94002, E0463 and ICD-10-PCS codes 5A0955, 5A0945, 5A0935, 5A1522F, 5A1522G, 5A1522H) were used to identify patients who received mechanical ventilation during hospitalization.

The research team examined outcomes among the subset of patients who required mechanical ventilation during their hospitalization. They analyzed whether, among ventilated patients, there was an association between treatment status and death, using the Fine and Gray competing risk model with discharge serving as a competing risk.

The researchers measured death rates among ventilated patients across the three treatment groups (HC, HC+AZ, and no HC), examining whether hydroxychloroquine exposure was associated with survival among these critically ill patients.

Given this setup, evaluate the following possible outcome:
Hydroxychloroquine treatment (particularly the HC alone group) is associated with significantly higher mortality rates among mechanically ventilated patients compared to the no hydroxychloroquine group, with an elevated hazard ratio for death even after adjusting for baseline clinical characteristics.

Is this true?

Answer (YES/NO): NO